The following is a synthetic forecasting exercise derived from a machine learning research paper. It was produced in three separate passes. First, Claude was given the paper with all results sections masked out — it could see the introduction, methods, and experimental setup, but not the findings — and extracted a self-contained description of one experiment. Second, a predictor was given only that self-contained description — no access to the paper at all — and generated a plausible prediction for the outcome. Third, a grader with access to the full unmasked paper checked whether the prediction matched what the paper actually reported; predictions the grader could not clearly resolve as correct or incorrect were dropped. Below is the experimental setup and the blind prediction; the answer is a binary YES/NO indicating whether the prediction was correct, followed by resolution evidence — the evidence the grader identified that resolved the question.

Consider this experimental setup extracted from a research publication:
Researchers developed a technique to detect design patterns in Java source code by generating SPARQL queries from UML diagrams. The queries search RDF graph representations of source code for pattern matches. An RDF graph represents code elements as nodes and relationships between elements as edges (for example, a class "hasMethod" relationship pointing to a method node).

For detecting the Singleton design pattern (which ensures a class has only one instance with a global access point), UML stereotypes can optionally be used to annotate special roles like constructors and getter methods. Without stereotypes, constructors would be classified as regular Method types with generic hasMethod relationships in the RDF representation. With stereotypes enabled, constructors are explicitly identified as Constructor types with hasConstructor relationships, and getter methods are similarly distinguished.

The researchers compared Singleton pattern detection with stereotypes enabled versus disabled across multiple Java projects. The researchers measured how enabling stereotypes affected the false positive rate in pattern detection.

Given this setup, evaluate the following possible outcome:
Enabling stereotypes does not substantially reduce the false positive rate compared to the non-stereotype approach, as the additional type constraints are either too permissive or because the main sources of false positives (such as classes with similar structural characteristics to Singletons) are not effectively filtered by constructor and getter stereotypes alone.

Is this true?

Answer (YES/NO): NO